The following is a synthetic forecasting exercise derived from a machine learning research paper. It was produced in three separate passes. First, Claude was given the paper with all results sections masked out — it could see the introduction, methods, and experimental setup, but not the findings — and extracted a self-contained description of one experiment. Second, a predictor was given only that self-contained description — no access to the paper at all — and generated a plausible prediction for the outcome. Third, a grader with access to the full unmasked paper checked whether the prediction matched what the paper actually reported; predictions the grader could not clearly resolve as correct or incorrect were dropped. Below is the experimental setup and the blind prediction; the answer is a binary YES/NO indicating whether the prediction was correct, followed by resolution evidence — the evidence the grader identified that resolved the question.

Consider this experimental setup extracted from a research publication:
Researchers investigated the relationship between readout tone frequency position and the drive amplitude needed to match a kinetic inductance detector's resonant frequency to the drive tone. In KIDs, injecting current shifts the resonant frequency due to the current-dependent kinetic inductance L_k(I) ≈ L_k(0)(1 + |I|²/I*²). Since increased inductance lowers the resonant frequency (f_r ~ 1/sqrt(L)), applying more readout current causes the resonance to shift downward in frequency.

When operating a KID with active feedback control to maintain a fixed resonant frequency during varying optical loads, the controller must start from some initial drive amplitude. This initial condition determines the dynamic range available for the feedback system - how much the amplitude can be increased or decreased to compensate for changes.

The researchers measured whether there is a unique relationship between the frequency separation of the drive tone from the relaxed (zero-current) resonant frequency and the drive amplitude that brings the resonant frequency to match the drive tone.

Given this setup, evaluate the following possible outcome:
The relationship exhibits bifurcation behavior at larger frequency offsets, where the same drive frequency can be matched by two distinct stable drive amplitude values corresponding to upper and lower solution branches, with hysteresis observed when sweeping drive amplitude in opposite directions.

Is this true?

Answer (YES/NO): NO